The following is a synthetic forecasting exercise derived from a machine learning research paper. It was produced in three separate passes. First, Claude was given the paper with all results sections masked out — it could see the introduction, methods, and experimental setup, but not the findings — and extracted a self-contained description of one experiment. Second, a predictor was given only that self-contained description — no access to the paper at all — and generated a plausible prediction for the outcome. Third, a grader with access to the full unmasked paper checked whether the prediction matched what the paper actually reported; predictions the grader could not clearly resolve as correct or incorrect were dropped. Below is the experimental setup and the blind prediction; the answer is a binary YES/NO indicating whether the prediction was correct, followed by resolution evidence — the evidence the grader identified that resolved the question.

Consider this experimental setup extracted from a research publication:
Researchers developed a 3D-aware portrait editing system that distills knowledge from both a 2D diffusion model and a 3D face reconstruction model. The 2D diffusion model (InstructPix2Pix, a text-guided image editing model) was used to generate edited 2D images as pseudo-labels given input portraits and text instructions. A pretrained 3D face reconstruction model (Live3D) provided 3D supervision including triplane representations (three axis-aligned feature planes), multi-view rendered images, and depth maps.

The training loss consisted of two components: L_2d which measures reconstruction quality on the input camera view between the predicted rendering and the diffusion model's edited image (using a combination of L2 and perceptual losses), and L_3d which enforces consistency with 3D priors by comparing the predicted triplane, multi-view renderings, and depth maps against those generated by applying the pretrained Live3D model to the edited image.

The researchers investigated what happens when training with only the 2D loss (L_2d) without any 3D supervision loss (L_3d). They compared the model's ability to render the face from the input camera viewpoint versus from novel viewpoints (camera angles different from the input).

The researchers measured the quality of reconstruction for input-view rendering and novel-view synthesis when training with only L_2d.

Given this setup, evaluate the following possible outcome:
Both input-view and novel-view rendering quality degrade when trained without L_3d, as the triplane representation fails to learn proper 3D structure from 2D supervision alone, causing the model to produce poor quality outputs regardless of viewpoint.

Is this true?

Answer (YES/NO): NO